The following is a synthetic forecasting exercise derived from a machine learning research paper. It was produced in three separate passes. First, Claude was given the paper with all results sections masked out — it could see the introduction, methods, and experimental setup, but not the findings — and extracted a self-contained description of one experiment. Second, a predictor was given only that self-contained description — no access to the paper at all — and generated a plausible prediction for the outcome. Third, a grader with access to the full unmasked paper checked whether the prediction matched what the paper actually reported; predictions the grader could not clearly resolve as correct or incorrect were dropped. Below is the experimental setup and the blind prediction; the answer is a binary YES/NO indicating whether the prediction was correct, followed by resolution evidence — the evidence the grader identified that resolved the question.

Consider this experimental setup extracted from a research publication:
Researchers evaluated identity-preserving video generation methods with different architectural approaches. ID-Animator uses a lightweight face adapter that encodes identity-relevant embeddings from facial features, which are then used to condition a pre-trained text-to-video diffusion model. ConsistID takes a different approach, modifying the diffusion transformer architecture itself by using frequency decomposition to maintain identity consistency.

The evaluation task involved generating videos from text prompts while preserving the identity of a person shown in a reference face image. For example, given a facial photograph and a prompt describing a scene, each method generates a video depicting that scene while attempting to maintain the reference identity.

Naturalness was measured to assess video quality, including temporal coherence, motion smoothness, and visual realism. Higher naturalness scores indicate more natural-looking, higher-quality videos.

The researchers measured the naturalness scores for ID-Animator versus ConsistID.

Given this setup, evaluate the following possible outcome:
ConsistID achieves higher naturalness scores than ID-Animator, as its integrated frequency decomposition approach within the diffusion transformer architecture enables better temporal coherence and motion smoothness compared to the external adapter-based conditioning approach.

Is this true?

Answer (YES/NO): YES